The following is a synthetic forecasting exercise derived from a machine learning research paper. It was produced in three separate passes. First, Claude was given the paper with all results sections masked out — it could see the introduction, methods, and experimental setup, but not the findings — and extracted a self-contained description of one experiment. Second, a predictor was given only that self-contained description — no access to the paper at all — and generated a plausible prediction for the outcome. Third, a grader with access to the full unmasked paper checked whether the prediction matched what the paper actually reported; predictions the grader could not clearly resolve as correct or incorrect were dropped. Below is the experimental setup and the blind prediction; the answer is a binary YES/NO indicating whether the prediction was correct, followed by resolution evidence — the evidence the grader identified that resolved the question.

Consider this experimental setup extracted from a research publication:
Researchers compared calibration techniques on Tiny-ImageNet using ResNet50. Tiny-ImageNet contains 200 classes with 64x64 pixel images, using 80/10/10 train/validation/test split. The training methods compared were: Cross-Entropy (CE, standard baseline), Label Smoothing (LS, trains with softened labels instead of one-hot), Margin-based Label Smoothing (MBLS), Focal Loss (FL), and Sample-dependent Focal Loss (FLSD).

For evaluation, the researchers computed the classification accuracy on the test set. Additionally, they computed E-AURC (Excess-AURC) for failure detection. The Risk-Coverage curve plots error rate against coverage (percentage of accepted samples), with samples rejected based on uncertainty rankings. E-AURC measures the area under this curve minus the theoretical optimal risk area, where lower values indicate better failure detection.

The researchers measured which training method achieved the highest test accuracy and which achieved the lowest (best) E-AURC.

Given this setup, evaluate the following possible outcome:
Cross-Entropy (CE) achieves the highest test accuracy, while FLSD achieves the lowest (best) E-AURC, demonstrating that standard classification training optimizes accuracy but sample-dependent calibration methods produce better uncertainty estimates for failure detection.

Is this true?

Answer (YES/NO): NO